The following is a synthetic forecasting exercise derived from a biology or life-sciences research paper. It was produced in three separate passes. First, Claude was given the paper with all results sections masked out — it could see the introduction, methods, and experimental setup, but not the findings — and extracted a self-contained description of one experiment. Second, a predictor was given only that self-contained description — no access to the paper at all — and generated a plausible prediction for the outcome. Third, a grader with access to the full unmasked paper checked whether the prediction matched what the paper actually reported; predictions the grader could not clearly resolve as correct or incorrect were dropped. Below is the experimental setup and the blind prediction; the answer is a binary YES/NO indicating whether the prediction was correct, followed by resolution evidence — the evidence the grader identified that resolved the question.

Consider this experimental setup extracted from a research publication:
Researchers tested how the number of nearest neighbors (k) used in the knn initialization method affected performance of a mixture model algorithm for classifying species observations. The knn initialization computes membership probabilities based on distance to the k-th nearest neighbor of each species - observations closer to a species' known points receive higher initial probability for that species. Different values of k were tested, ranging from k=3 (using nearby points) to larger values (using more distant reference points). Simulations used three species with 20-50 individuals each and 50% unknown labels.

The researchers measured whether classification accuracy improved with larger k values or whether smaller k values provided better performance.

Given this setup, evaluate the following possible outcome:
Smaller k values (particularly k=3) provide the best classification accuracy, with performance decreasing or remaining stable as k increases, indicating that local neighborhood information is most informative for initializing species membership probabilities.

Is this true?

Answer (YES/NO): NO